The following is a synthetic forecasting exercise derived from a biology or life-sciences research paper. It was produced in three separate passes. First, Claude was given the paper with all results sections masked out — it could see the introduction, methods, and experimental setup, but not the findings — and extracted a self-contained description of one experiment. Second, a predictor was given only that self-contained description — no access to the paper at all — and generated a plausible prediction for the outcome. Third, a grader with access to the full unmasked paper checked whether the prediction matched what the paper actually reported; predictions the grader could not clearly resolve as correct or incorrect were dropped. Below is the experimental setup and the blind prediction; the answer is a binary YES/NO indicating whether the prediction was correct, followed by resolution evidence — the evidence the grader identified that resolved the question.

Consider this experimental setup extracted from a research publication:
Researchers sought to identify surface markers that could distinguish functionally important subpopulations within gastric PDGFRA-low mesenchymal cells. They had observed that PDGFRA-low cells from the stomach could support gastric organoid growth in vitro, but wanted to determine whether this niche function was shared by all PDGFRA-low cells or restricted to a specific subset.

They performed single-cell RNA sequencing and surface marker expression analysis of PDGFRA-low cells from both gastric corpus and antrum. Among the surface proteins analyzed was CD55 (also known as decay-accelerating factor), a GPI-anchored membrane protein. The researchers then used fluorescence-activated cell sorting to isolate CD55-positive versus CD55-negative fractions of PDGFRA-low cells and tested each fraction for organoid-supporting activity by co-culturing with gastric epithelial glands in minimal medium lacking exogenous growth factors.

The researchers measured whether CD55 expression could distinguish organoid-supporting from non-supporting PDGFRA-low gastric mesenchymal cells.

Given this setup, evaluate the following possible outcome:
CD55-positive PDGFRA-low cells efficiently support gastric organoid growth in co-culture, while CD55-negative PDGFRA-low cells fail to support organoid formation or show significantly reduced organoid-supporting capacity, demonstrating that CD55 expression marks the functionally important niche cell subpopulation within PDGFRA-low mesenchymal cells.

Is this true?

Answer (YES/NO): YES